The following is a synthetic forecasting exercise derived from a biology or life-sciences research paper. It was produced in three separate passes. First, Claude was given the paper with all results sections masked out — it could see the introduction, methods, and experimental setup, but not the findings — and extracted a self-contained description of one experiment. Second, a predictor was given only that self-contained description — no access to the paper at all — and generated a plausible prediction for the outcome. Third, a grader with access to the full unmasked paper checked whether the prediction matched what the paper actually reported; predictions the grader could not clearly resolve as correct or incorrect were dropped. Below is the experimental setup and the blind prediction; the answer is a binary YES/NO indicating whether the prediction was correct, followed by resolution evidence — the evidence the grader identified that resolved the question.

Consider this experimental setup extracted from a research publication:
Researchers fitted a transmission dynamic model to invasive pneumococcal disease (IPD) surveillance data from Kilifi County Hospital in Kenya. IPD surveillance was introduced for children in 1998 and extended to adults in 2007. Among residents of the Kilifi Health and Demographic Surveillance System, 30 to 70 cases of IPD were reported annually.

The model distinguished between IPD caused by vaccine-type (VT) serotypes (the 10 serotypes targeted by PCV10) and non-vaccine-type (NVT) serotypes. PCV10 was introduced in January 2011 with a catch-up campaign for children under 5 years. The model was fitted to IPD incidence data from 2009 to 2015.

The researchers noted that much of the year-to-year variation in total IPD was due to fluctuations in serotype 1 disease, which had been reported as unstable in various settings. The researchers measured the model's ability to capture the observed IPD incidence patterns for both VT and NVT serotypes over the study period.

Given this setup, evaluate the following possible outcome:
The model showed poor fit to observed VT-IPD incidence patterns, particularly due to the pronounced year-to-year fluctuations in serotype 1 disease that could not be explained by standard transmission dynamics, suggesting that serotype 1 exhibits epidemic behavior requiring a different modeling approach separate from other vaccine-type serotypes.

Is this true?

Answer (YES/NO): NO